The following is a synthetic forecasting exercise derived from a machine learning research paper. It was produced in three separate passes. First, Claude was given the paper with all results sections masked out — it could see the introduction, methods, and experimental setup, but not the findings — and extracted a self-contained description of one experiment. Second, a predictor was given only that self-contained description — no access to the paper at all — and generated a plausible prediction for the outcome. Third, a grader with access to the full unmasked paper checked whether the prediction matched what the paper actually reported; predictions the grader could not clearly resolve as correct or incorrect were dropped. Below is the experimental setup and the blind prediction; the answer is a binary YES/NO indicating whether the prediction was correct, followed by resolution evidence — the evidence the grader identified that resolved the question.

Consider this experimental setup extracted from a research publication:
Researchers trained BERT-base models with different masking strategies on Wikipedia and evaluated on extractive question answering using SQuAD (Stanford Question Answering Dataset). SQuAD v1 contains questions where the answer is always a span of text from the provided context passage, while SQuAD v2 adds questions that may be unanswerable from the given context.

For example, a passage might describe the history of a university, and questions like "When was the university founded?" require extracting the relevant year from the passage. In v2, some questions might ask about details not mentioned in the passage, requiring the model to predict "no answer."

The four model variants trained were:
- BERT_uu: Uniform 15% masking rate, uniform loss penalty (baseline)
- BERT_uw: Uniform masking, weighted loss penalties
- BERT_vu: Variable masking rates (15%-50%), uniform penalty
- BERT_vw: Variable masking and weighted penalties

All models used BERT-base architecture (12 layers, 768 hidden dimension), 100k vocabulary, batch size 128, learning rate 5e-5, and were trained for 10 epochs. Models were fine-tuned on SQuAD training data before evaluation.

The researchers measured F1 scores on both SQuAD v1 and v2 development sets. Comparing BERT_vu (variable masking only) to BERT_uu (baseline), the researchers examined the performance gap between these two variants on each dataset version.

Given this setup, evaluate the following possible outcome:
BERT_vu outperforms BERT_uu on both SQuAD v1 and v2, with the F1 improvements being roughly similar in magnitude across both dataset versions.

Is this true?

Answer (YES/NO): NO